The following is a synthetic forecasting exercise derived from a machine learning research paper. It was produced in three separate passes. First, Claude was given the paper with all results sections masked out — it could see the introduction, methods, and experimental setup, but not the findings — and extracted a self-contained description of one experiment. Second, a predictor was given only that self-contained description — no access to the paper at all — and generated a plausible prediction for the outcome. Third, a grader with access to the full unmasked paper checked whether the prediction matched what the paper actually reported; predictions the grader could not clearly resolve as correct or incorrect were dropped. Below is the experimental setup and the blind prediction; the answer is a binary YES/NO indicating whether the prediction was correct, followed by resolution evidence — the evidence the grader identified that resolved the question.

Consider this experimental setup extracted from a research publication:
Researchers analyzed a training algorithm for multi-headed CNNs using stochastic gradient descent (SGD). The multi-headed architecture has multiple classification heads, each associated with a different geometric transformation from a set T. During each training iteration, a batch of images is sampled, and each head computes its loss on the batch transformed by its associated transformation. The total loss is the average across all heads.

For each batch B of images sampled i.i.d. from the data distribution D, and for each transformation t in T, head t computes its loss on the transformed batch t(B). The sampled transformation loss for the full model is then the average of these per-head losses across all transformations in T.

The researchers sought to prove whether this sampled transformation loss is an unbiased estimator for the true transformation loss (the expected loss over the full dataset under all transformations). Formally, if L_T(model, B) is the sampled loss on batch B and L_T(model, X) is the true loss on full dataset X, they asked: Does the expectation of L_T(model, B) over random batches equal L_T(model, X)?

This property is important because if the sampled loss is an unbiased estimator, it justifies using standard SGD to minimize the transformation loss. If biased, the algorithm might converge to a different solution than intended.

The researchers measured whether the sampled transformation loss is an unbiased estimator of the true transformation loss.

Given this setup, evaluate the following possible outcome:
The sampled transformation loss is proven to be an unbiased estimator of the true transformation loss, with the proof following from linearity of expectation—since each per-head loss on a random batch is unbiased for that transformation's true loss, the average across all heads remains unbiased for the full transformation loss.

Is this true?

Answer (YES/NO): YES